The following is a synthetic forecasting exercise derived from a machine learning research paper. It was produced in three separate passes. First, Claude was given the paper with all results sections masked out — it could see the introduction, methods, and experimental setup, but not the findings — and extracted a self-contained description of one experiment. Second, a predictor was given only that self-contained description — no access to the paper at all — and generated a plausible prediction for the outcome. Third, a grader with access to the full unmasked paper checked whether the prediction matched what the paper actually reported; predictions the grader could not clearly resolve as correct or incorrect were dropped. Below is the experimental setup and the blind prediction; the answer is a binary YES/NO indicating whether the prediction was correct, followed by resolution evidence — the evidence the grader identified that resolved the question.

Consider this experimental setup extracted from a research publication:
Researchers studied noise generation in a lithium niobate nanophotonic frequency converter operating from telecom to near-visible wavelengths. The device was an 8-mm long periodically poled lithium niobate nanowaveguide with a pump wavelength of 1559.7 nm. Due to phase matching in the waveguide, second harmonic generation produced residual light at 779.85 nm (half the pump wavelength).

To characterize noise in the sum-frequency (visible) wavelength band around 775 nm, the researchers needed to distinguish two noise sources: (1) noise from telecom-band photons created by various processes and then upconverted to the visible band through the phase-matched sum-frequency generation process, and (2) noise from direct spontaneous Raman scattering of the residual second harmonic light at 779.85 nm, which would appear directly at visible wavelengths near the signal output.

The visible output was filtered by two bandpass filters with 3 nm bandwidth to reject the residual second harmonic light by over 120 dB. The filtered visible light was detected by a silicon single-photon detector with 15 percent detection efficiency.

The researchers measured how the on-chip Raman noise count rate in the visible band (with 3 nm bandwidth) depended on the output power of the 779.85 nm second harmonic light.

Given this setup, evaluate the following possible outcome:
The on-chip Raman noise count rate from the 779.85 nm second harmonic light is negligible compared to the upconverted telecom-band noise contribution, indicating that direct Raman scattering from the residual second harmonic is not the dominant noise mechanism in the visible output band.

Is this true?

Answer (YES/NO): NO